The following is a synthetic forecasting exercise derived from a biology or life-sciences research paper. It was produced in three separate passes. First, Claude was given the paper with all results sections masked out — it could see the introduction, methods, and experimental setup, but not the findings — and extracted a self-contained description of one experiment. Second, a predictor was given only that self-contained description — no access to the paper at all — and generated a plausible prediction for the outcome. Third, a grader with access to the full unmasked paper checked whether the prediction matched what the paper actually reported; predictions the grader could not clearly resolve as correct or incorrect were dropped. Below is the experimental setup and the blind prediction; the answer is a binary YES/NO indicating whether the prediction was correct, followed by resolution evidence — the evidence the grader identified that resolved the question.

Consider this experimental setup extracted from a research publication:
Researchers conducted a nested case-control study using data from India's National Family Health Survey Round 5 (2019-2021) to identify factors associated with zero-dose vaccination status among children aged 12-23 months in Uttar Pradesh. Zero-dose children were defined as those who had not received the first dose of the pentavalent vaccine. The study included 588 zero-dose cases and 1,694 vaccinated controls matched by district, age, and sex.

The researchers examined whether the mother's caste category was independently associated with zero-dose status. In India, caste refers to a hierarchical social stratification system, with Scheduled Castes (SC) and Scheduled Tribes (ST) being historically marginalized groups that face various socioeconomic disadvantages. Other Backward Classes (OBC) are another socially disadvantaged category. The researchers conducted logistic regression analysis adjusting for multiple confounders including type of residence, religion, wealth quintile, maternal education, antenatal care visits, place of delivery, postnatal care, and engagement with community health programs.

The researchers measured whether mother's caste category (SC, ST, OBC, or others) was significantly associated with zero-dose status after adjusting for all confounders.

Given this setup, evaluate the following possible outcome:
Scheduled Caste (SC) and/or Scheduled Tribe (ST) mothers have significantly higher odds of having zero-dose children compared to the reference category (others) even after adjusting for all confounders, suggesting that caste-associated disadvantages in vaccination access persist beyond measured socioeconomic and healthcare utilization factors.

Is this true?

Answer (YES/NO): NO